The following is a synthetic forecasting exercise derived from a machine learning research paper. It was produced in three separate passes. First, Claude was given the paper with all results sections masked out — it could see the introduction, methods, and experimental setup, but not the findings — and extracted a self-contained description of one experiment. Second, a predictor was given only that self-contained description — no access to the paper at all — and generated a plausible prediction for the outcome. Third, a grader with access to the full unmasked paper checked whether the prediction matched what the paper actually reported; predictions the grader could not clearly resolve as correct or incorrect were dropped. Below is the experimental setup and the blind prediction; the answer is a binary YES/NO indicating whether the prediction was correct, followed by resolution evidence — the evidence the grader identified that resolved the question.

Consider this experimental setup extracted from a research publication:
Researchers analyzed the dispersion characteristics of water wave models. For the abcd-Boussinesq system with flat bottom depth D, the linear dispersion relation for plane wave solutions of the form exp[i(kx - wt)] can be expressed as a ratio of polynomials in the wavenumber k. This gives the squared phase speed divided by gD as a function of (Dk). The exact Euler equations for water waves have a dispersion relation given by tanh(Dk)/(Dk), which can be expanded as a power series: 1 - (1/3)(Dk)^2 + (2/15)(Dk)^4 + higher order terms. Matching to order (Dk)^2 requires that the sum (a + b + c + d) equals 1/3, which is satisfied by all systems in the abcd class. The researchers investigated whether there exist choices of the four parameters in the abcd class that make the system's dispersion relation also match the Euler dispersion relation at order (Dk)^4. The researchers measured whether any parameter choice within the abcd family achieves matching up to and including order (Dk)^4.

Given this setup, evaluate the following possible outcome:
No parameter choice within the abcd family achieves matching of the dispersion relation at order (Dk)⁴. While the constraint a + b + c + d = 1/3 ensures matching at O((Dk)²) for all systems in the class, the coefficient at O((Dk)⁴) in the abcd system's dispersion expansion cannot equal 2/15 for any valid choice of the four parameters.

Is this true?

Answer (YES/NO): NO